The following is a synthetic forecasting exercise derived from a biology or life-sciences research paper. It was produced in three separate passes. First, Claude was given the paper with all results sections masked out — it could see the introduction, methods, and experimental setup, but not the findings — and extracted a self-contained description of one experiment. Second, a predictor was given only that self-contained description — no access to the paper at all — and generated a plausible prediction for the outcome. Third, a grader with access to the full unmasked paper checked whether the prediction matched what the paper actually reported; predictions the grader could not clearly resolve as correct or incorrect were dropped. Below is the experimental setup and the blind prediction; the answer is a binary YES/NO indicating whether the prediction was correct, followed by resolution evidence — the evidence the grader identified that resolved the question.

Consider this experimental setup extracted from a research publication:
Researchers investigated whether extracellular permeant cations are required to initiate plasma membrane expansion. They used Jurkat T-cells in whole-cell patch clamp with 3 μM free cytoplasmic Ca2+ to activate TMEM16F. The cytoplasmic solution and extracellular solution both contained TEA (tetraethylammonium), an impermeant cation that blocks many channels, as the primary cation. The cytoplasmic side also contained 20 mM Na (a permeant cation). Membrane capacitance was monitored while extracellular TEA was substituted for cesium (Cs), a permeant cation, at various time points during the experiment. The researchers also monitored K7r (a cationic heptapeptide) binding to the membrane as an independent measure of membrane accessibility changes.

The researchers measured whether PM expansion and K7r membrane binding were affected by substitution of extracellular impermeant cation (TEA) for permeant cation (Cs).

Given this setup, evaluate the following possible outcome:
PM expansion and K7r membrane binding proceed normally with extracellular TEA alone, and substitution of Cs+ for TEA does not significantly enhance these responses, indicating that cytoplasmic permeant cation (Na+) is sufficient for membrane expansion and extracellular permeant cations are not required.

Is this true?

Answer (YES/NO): NO